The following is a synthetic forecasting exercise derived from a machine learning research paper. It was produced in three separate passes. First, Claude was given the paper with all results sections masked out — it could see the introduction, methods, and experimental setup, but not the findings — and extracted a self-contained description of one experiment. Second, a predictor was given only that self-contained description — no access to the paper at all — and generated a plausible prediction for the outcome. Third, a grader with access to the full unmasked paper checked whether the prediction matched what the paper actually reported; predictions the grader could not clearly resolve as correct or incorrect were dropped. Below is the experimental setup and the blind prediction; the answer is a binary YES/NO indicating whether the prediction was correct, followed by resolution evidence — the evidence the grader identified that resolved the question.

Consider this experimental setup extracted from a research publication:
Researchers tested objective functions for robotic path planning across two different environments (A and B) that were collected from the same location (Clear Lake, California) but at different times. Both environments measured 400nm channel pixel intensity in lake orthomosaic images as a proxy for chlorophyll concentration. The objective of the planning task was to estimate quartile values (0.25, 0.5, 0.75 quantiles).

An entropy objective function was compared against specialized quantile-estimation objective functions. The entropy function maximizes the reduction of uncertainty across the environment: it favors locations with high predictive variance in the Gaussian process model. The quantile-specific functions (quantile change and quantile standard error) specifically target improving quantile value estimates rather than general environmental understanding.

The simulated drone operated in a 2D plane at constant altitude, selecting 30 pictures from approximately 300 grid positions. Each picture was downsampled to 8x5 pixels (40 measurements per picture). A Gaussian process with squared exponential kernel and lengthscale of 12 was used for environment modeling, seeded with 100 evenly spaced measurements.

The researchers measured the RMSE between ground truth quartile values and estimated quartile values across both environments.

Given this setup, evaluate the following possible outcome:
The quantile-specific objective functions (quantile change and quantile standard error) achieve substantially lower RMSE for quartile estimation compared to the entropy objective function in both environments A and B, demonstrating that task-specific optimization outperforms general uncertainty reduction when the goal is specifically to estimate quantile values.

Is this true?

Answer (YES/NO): NO